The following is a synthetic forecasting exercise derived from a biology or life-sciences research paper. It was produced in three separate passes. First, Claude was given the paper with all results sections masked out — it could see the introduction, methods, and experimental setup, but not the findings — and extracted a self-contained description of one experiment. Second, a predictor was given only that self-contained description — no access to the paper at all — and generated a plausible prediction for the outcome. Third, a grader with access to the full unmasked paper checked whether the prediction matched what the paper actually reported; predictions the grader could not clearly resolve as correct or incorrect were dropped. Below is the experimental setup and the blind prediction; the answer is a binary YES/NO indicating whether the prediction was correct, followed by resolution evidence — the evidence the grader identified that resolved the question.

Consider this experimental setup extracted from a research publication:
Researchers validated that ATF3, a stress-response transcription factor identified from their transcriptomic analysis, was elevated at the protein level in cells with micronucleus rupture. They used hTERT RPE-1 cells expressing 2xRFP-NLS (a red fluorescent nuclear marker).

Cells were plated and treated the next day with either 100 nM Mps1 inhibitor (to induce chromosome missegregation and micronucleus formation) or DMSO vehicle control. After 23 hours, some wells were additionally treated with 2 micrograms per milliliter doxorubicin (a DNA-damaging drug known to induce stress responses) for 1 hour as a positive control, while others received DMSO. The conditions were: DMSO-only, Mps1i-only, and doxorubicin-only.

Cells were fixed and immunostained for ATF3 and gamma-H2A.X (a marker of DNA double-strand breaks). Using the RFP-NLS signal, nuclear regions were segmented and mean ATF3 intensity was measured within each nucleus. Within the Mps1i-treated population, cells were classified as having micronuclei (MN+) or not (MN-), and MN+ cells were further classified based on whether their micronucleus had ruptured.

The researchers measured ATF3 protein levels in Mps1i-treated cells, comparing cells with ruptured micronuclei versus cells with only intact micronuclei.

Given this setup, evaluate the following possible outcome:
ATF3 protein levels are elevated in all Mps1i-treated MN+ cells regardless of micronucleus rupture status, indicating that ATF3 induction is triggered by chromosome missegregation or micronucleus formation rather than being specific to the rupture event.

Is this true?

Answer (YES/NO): NO